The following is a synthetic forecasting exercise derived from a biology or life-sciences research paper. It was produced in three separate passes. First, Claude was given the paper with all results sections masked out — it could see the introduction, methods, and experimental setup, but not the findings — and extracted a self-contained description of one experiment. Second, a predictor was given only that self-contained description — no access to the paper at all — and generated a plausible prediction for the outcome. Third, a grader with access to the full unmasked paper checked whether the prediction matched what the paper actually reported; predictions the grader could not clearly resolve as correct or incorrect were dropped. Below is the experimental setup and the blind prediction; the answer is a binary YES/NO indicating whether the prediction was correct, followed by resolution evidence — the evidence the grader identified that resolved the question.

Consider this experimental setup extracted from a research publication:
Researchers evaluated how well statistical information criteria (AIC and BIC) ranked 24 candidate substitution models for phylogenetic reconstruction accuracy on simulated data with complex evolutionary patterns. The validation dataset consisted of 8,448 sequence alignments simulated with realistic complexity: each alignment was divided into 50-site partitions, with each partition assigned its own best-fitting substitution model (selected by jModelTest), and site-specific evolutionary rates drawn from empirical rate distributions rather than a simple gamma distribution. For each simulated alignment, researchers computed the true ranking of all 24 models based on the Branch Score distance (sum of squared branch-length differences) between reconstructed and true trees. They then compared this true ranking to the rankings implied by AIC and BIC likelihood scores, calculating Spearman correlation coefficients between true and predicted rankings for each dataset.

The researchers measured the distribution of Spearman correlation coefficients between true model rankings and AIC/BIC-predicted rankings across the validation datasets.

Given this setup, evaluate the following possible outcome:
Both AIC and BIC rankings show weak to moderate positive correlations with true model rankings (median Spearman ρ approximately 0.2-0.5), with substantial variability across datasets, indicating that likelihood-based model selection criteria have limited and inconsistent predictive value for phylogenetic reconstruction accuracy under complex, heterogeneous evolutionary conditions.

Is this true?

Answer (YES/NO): NO